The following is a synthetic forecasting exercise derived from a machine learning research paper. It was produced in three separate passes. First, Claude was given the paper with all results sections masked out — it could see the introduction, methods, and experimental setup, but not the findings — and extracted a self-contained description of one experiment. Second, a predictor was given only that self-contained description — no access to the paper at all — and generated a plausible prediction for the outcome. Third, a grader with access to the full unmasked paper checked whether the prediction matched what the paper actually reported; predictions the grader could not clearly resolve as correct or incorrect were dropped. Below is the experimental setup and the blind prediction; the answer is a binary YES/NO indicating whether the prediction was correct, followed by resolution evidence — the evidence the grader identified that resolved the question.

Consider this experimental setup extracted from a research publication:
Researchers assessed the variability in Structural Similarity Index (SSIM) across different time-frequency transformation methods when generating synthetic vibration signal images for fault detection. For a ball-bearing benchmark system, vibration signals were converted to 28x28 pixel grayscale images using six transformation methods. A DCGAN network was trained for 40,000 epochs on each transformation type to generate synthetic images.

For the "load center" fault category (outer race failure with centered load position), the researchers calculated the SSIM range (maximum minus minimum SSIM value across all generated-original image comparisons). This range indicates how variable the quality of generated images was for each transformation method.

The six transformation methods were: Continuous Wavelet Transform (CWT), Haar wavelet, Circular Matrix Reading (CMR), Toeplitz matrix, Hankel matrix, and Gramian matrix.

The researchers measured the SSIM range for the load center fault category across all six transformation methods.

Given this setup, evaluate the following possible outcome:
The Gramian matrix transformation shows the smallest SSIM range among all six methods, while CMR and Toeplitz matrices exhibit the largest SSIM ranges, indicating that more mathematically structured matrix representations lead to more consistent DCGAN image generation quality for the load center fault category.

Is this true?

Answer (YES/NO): NO